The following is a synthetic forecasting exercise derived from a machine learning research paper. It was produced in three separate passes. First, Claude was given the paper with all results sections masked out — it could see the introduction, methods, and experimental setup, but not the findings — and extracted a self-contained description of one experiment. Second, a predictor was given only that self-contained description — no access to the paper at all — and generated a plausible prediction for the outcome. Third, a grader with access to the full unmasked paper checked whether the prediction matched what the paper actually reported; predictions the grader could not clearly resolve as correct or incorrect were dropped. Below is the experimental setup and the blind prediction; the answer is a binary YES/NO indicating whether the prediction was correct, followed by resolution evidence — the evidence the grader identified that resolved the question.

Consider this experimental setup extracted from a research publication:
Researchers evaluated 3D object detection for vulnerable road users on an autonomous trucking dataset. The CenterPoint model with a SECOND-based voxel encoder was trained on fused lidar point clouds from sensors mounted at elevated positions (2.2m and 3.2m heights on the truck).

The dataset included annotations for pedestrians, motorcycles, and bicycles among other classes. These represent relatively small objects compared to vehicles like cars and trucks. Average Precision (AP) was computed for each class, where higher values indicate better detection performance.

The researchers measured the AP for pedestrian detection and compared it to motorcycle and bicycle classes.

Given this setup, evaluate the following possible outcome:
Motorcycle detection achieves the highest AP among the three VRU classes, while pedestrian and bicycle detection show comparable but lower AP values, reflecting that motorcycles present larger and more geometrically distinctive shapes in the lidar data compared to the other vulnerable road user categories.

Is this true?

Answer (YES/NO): NO